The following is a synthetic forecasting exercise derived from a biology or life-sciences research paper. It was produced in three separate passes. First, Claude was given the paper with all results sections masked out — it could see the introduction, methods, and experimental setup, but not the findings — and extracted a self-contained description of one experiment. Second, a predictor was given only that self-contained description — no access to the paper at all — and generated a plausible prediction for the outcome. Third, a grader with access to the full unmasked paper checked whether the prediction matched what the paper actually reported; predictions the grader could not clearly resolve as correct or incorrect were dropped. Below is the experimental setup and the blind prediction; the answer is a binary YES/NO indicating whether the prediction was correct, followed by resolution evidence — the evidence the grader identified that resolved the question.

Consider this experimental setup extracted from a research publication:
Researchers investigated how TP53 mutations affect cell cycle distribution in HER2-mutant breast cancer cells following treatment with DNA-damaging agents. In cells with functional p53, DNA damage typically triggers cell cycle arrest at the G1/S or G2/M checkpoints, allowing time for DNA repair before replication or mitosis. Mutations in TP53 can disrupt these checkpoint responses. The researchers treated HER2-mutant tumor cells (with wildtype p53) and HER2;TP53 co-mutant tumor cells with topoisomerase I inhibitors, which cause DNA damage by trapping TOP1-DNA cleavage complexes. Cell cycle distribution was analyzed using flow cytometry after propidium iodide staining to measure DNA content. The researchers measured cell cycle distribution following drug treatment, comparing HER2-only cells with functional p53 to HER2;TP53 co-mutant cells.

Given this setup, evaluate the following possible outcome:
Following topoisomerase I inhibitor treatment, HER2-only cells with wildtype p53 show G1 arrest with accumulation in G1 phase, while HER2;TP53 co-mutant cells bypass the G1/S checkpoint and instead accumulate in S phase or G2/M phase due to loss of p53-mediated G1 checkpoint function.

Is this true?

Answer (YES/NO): YES